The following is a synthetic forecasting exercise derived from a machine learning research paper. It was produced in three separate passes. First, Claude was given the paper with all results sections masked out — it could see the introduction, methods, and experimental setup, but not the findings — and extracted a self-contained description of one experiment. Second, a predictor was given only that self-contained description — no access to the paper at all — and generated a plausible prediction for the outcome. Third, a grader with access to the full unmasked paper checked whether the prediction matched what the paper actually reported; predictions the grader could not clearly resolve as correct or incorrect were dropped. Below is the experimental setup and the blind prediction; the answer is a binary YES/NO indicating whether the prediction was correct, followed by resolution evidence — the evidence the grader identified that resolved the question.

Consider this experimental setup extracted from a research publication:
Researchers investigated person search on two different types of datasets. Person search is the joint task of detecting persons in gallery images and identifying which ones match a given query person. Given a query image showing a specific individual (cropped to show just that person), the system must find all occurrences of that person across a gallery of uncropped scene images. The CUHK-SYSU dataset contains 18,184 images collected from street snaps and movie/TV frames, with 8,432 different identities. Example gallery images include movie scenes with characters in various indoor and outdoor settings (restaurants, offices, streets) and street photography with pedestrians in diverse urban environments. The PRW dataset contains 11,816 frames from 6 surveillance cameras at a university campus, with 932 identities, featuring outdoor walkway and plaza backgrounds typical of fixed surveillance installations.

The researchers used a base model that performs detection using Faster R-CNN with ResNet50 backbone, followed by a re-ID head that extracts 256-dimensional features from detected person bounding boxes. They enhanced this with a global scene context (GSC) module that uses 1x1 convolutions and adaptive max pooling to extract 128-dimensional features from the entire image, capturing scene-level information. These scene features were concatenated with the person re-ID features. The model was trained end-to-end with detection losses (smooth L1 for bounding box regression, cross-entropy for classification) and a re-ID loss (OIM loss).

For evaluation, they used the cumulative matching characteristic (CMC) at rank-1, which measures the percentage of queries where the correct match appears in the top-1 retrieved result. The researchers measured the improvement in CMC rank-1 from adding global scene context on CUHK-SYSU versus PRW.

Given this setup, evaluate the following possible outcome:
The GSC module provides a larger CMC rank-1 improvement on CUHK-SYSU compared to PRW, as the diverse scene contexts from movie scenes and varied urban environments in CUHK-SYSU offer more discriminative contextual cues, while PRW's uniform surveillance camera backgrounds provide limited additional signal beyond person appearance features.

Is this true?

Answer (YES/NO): NO